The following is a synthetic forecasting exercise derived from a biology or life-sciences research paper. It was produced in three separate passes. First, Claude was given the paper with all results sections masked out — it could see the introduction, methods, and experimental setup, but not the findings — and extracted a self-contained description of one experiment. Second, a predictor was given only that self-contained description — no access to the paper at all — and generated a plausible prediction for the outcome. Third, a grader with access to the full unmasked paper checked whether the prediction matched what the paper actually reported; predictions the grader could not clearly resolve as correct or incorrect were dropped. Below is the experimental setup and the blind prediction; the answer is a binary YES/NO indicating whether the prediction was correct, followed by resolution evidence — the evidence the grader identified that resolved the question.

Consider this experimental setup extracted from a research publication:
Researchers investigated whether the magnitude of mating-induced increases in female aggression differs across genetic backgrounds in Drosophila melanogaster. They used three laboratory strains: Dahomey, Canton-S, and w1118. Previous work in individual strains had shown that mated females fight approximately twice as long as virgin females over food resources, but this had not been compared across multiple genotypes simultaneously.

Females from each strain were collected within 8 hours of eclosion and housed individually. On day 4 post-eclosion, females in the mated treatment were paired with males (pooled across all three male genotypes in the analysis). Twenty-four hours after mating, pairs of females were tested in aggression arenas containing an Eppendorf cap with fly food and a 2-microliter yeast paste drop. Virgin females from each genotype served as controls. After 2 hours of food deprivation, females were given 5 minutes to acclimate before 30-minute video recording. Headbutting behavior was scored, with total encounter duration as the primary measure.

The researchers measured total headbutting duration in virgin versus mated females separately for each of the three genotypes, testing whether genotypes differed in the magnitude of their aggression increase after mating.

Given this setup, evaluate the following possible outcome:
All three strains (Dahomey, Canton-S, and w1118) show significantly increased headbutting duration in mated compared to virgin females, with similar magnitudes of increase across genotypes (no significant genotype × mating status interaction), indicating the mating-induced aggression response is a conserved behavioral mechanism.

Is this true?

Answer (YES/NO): YES